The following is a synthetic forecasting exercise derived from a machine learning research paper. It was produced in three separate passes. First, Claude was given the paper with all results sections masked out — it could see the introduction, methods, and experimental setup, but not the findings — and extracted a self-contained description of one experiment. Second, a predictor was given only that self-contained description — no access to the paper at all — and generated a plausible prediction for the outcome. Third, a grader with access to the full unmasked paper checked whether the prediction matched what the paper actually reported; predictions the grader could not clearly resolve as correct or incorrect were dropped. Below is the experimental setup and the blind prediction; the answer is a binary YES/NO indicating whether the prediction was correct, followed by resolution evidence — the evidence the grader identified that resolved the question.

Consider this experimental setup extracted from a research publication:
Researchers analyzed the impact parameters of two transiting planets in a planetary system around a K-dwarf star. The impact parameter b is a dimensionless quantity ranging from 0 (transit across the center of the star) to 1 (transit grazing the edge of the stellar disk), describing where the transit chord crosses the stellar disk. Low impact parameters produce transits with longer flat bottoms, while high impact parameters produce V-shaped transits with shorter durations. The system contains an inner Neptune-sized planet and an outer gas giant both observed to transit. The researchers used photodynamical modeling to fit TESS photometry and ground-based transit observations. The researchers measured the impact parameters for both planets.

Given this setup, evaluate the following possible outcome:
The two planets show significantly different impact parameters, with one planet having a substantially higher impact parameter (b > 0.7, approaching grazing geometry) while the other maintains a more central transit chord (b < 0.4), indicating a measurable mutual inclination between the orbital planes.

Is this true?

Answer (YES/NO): NO